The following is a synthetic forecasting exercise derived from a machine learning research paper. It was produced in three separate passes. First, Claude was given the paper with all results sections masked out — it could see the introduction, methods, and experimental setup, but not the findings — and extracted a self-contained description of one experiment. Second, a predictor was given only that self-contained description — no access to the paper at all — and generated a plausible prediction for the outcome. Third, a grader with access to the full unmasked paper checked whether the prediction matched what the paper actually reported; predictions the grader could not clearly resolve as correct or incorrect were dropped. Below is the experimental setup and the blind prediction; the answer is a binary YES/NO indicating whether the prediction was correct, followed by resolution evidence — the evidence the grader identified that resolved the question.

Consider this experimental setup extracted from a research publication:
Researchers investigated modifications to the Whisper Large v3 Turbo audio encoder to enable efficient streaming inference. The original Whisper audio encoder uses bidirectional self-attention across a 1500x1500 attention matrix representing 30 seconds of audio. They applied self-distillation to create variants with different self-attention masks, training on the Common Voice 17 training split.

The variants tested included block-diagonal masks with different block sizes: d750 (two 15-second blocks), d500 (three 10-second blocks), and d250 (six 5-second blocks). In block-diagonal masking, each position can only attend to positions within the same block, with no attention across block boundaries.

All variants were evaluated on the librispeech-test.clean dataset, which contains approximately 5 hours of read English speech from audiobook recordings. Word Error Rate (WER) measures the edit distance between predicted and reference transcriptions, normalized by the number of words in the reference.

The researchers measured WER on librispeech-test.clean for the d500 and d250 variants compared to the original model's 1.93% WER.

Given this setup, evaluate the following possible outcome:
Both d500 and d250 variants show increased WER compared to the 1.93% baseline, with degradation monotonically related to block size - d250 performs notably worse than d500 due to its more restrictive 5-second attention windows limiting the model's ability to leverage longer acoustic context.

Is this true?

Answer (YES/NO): YES